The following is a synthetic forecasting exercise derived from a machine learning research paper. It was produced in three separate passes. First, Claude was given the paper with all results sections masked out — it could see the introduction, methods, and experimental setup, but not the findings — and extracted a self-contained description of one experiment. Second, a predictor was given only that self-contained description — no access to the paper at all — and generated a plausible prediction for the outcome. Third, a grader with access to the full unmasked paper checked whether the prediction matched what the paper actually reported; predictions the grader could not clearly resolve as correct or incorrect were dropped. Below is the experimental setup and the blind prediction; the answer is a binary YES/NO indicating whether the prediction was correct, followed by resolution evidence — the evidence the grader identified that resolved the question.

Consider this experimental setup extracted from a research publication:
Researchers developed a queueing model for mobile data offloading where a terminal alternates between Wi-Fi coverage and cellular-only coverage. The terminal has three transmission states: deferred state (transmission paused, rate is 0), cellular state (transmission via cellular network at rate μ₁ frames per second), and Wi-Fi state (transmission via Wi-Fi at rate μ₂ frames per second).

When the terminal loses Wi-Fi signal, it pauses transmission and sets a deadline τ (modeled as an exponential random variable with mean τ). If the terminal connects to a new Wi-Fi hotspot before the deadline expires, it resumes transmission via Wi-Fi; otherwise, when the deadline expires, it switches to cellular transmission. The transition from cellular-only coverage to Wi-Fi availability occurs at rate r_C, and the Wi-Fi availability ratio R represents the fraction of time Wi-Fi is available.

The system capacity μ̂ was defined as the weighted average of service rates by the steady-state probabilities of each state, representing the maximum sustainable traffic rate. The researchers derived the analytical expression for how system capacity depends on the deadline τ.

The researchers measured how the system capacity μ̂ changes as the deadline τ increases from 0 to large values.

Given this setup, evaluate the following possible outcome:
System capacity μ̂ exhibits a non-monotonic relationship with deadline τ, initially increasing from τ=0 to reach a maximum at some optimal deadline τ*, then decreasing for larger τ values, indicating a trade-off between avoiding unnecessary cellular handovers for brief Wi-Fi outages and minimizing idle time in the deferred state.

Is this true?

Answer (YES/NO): NO